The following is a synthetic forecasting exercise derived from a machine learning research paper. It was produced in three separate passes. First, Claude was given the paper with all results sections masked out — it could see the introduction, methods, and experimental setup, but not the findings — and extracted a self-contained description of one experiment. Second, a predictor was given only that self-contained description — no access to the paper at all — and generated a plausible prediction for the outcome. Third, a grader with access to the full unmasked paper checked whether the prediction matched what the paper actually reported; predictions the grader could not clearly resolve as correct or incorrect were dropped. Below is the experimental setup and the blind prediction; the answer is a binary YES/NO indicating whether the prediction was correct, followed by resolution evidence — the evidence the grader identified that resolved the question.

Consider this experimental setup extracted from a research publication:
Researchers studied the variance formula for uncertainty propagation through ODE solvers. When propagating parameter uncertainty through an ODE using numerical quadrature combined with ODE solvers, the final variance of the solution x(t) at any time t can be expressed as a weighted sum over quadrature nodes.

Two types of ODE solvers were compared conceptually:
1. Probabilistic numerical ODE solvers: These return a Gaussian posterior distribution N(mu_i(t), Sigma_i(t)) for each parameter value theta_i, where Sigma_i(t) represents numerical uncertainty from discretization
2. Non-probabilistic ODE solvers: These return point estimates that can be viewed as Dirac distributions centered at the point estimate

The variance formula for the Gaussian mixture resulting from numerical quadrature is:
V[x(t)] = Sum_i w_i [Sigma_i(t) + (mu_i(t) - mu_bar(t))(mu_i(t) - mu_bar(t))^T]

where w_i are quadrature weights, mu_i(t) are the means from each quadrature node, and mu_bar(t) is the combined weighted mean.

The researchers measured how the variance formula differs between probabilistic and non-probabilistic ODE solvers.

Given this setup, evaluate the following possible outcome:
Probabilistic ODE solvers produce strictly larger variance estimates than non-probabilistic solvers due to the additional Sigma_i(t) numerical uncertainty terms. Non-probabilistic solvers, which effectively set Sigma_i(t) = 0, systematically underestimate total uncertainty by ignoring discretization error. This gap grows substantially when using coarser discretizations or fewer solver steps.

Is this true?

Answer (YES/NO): YES